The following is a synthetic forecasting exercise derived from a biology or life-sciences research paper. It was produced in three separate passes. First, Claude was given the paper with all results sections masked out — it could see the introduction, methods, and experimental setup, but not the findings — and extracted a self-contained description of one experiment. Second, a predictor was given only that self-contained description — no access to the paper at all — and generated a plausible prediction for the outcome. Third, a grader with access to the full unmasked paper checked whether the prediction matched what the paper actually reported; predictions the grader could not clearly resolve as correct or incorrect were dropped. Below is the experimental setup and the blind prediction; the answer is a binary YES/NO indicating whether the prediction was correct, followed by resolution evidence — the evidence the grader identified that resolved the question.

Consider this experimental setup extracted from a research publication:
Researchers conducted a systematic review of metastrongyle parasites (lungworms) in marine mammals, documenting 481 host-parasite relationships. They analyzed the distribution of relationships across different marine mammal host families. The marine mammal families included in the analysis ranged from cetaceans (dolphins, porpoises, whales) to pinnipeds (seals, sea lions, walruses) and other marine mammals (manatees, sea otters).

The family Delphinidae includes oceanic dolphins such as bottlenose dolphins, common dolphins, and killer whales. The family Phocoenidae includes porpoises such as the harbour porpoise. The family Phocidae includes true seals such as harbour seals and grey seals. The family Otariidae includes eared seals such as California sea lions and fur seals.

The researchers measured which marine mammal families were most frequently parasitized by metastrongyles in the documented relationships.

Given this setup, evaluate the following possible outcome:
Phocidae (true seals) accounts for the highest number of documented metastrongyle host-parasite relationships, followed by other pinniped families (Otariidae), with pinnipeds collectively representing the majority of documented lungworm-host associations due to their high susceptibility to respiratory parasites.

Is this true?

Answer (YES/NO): NO